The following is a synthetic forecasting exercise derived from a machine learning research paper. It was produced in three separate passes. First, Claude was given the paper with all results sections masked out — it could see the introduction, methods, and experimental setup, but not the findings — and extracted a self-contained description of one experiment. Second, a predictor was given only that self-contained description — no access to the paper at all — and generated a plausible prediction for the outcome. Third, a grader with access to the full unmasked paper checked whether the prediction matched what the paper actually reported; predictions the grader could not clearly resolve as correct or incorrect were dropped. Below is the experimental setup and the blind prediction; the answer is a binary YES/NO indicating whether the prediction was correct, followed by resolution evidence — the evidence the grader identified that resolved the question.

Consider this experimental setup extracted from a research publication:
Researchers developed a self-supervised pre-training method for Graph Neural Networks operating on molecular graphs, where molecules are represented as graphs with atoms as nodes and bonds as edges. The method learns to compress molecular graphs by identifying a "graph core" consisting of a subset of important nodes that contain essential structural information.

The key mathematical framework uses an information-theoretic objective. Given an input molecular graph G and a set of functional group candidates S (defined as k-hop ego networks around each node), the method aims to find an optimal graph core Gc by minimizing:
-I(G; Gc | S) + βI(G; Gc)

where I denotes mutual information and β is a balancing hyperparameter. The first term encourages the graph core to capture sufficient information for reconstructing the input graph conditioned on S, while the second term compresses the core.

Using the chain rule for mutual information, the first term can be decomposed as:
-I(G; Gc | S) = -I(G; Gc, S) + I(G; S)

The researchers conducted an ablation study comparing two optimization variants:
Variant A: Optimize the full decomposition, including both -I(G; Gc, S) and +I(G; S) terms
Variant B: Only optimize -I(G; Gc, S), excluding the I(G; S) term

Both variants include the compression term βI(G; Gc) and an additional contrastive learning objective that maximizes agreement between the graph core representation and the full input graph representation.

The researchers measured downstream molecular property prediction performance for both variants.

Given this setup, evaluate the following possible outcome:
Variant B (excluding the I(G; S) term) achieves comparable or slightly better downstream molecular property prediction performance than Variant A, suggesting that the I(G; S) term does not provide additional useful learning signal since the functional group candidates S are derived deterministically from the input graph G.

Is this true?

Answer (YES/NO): NO